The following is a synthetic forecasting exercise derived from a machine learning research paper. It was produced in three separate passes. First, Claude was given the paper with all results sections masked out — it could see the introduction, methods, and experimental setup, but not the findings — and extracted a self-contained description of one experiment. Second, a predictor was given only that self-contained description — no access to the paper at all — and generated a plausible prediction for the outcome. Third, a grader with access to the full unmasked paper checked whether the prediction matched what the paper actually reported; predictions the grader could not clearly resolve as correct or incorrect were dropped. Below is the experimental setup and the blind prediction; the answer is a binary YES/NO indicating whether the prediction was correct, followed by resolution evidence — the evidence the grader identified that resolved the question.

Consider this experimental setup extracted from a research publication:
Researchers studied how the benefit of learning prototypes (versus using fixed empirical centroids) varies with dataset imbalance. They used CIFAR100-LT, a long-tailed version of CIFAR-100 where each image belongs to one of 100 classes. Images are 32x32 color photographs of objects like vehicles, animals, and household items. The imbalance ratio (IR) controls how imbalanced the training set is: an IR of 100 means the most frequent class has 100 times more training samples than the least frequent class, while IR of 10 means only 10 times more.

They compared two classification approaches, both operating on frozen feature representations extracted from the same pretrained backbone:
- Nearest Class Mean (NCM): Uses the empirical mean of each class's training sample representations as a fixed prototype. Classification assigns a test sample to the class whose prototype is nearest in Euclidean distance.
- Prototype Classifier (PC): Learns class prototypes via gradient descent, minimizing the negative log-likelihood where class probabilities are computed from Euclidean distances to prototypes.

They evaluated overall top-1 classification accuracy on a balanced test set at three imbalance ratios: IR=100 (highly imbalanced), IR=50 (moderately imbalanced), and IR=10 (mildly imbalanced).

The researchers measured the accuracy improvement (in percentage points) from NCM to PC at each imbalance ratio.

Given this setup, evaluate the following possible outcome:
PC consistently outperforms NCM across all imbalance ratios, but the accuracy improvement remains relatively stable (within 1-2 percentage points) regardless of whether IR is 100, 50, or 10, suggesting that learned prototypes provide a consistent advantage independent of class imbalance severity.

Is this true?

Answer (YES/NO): NO